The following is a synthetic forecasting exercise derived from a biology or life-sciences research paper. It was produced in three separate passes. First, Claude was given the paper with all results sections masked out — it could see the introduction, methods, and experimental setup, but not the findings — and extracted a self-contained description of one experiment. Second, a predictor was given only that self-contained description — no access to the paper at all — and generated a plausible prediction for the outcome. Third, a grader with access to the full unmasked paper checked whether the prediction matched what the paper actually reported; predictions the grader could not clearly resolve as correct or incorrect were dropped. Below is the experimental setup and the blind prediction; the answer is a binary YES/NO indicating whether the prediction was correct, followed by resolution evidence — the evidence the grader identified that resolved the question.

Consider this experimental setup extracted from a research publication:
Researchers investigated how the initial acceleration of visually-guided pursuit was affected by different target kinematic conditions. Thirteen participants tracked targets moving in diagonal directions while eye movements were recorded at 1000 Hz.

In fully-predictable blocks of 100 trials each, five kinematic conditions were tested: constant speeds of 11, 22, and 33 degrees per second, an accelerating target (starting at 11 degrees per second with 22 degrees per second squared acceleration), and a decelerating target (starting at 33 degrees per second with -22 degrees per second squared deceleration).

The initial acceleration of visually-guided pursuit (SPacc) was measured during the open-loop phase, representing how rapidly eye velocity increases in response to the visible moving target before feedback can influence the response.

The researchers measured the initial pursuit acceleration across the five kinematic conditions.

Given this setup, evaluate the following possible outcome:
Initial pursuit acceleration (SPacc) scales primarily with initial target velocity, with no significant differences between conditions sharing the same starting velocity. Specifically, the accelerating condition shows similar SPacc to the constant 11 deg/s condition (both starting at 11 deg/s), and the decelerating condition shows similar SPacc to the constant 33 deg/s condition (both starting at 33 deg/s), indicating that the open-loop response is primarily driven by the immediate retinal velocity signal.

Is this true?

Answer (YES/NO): NO